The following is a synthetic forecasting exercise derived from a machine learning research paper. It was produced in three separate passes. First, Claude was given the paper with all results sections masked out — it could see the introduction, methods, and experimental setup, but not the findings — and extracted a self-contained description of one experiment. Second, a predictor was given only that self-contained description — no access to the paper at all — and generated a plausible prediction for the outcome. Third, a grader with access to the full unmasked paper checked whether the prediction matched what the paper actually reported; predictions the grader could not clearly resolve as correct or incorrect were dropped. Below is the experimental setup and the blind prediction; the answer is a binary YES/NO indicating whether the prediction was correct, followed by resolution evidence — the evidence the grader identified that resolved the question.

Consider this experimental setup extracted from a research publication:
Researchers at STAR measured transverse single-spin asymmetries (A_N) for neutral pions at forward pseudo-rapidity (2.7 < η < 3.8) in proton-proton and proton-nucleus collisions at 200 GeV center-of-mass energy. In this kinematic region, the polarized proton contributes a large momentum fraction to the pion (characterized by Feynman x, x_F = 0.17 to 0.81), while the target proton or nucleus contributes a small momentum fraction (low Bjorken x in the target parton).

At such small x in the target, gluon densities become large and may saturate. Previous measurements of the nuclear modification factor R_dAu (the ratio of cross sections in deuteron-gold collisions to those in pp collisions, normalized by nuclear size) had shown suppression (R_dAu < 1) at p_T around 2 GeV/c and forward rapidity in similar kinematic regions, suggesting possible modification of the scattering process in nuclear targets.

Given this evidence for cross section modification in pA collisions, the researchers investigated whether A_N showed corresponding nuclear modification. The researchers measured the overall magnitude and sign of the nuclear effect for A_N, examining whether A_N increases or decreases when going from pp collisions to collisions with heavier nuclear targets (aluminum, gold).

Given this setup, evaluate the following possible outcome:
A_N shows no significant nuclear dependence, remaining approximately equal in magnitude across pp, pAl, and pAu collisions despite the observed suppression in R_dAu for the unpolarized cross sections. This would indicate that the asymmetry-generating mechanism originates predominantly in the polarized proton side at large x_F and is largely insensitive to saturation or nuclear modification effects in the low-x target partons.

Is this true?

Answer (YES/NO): NO